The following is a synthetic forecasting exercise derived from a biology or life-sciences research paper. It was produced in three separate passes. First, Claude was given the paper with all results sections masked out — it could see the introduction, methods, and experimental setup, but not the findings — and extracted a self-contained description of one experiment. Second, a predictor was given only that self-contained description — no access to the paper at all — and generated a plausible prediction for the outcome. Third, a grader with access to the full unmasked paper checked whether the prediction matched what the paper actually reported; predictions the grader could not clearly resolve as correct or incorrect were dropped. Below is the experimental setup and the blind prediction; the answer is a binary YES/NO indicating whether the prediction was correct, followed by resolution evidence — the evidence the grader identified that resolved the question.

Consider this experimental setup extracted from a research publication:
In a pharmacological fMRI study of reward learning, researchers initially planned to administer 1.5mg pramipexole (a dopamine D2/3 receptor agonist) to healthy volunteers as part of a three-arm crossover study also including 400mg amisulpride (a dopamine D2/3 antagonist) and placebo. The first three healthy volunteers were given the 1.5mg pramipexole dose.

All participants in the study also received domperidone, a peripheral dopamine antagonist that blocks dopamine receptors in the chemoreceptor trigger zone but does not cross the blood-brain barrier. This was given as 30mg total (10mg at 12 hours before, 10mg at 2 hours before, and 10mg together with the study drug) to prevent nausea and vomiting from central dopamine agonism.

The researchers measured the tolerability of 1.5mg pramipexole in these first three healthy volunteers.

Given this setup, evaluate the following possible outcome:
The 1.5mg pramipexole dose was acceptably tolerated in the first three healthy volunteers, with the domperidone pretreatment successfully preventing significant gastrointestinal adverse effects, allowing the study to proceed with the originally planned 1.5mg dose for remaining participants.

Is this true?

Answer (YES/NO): NO